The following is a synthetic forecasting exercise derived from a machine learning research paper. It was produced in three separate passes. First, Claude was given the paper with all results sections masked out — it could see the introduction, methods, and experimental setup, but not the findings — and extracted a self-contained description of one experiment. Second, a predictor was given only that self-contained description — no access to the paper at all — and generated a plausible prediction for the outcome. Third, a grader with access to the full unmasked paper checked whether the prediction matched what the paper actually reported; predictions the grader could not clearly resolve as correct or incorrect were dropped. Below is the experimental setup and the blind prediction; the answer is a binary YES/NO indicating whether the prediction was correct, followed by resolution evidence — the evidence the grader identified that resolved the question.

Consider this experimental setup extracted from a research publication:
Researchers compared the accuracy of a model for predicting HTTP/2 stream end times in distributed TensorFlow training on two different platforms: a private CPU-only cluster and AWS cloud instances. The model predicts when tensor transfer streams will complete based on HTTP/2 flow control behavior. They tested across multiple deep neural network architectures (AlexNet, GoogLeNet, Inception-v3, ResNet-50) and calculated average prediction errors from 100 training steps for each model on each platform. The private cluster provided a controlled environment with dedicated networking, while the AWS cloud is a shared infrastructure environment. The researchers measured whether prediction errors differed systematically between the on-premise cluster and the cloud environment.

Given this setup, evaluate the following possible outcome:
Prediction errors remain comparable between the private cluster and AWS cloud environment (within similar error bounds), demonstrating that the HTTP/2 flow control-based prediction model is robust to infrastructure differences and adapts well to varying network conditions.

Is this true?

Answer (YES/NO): NO